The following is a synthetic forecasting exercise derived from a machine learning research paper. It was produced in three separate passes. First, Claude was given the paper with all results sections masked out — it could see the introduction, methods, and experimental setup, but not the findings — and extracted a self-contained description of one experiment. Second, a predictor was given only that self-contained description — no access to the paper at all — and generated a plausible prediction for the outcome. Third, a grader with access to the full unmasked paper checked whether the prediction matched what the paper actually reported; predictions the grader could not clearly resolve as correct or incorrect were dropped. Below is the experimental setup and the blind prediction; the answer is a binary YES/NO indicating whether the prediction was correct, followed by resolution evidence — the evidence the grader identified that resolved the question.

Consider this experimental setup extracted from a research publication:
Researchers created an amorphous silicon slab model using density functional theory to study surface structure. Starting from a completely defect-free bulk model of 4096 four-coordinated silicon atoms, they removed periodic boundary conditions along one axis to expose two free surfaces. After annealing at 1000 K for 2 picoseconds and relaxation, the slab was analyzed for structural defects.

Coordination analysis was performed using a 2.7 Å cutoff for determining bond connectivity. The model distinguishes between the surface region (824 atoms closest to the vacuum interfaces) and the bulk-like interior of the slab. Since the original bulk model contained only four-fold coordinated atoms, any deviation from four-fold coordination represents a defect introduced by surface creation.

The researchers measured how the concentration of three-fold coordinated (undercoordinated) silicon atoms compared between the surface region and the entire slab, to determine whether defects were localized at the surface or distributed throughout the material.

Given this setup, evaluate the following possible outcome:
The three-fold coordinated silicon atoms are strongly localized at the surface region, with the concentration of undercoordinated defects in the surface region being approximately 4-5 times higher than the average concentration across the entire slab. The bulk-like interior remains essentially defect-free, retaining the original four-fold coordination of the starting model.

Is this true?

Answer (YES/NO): YES